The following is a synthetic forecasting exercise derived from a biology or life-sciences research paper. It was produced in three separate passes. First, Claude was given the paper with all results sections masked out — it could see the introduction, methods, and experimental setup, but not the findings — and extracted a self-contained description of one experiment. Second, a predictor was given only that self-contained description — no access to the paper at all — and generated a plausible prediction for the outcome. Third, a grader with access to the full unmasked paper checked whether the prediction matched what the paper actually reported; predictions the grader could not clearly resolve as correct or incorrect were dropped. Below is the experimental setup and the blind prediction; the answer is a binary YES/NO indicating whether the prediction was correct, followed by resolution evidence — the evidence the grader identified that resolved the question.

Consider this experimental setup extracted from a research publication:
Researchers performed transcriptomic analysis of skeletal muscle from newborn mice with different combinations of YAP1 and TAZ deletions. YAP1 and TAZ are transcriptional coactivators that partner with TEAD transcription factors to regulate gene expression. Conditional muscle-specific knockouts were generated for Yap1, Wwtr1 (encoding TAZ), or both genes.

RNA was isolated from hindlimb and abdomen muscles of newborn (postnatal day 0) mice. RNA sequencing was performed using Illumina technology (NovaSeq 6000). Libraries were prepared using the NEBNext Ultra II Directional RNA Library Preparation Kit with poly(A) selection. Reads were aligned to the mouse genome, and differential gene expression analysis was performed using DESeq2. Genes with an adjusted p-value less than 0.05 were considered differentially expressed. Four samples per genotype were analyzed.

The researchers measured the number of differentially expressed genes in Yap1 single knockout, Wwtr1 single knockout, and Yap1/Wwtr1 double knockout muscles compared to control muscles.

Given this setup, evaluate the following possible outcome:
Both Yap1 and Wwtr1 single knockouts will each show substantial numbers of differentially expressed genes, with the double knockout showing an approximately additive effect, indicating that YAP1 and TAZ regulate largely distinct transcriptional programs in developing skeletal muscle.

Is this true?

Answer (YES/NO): NO